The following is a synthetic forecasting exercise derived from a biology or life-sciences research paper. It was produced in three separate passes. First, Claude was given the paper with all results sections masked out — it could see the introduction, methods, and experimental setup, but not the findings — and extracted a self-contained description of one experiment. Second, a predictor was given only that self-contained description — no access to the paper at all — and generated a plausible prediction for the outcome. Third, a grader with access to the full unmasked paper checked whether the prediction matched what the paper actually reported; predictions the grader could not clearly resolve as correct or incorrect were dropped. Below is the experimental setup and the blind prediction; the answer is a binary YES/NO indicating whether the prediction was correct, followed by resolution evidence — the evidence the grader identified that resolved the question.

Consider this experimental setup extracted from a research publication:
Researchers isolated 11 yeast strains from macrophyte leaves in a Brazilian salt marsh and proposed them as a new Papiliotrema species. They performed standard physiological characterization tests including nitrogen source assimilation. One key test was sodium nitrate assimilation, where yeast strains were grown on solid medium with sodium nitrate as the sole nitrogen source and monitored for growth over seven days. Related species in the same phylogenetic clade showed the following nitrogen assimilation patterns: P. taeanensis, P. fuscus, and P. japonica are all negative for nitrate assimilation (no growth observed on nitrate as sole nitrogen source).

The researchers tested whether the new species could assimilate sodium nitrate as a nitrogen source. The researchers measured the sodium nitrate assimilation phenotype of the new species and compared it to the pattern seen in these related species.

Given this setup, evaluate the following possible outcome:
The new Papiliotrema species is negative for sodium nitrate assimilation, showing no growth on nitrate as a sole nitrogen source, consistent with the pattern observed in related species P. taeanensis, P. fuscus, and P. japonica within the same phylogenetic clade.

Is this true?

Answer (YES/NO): NO